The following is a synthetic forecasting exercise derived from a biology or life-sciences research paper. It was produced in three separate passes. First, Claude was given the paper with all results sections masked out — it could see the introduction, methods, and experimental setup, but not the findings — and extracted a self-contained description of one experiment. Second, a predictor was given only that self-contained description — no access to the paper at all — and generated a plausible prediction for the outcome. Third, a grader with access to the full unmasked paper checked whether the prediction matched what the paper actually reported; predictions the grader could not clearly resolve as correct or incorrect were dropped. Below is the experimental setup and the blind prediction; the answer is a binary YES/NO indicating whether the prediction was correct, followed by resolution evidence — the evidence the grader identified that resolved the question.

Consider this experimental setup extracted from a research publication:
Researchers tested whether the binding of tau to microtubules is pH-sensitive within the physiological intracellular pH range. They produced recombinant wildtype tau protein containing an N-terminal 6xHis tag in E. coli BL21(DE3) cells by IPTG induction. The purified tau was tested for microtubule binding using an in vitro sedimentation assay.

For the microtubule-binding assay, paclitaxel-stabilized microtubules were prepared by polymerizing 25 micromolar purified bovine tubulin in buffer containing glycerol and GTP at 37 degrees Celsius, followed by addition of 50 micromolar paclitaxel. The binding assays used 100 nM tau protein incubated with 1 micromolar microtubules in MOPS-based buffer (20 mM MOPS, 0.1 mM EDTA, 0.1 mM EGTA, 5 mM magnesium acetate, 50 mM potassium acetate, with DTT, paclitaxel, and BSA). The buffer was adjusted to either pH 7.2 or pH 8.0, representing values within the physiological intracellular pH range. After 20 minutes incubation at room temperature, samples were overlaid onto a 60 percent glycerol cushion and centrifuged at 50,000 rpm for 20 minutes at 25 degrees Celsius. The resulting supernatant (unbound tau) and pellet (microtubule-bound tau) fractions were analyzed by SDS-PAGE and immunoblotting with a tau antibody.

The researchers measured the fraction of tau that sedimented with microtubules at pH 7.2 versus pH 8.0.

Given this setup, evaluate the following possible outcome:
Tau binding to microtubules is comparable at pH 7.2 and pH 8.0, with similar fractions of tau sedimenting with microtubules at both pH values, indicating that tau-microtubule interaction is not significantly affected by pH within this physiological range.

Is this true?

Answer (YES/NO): NO